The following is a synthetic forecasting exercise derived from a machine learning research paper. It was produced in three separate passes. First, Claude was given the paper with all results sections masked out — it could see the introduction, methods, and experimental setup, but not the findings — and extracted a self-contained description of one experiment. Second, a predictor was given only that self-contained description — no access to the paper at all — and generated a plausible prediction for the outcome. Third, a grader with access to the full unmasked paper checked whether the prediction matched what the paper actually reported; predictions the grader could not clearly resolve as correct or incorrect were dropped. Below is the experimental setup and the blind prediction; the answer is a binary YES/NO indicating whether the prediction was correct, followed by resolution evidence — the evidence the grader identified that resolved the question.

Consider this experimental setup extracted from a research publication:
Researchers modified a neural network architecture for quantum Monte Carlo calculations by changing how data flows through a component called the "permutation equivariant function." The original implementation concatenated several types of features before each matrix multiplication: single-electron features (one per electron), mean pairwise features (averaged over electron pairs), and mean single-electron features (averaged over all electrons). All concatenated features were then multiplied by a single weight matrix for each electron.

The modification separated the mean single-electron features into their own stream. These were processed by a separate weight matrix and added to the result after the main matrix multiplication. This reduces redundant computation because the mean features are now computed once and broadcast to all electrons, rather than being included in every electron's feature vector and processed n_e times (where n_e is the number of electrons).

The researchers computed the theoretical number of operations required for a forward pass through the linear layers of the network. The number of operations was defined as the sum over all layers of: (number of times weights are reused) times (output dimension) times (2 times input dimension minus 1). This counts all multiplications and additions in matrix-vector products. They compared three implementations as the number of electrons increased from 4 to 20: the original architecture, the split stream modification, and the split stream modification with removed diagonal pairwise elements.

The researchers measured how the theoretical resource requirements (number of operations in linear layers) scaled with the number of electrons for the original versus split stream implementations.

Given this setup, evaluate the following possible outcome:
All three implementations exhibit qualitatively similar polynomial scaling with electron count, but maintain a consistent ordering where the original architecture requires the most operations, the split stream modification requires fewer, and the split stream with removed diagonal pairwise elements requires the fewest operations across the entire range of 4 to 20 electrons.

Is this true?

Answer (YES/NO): NO